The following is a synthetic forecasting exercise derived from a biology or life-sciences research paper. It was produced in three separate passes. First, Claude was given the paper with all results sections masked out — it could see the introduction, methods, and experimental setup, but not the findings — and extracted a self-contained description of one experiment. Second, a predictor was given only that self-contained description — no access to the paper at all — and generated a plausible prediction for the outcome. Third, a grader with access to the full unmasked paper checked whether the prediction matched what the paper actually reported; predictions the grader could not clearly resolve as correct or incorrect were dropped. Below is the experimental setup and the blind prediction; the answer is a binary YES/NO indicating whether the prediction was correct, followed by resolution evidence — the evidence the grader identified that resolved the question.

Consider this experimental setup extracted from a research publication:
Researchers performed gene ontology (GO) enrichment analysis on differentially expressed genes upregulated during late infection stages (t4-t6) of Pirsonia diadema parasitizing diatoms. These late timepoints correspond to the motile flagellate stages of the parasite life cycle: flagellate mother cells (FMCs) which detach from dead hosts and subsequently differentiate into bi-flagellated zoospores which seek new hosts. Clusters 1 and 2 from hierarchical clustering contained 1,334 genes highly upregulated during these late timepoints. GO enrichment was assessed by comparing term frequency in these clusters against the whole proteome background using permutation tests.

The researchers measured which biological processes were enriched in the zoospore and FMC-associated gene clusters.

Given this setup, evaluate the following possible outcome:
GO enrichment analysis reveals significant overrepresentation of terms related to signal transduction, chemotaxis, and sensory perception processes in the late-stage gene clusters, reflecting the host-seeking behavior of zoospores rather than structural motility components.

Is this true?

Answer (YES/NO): NO